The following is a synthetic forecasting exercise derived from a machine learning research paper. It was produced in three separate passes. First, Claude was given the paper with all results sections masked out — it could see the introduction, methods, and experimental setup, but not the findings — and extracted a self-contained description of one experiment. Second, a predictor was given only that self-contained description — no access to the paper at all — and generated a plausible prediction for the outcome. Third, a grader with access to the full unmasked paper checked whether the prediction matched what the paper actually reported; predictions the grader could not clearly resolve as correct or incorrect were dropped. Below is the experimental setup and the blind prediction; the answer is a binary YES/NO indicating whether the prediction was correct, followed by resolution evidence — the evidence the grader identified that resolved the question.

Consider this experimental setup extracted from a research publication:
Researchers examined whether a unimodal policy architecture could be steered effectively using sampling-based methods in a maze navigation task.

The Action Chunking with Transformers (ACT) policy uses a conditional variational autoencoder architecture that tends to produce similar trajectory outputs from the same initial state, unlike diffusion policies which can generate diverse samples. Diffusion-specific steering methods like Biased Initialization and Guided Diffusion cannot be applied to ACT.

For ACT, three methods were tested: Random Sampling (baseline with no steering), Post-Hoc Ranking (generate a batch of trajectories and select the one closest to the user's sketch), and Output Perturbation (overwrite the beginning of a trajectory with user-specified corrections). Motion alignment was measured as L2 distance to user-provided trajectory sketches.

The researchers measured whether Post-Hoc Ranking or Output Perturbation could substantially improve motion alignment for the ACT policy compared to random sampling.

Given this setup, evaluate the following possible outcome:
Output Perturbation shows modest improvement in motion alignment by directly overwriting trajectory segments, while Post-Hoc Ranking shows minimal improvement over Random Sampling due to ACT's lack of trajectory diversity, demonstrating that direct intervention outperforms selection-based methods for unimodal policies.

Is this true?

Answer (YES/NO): NO